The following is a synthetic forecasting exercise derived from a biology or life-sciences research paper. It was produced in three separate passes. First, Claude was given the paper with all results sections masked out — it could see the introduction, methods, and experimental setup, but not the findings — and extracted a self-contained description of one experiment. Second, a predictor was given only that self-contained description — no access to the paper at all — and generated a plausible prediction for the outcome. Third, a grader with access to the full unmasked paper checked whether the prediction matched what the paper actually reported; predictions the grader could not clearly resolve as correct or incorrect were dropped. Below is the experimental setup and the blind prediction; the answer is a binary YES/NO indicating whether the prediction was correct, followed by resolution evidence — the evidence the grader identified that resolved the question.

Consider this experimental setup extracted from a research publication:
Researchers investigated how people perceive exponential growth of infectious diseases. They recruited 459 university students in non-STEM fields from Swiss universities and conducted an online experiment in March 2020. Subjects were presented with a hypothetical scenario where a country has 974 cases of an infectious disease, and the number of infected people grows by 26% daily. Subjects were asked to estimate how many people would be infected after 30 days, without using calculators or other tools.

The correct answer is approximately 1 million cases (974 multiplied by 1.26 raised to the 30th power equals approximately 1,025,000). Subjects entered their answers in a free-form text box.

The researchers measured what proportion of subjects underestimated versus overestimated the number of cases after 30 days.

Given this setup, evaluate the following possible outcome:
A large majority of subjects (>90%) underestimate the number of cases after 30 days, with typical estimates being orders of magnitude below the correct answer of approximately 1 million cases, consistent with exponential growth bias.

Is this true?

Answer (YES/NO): NO